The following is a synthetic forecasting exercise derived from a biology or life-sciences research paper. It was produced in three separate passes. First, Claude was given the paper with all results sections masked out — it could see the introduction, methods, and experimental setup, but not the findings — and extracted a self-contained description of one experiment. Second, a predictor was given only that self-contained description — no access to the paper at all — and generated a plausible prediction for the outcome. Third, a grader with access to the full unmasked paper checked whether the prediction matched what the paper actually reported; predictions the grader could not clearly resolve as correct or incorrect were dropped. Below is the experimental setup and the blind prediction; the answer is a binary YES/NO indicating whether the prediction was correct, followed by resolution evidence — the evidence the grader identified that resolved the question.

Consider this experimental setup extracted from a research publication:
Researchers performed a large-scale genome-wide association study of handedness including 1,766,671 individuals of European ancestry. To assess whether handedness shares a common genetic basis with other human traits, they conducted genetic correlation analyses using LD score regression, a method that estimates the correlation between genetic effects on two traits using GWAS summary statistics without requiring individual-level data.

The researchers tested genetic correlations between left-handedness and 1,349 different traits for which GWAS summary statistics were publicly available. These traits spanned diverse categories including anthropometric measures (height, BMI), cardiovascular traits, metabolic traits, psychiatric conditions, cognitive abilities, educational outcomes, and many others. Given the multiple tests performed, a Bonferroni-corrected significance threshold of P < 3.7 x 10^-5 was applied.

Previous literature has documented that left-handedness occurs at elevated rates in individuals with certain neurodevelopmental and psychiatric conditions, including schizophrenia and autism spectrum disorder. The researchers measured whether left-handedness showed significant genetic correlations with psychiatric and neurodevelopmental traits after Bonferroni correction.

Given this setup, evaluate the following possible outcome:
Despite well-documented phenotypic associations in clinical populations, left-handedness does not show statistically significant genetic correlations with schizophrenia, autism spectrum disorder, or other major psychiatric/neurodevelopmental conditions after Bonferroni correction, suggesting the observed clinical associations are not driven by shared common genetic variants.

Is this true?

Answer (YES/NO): YES